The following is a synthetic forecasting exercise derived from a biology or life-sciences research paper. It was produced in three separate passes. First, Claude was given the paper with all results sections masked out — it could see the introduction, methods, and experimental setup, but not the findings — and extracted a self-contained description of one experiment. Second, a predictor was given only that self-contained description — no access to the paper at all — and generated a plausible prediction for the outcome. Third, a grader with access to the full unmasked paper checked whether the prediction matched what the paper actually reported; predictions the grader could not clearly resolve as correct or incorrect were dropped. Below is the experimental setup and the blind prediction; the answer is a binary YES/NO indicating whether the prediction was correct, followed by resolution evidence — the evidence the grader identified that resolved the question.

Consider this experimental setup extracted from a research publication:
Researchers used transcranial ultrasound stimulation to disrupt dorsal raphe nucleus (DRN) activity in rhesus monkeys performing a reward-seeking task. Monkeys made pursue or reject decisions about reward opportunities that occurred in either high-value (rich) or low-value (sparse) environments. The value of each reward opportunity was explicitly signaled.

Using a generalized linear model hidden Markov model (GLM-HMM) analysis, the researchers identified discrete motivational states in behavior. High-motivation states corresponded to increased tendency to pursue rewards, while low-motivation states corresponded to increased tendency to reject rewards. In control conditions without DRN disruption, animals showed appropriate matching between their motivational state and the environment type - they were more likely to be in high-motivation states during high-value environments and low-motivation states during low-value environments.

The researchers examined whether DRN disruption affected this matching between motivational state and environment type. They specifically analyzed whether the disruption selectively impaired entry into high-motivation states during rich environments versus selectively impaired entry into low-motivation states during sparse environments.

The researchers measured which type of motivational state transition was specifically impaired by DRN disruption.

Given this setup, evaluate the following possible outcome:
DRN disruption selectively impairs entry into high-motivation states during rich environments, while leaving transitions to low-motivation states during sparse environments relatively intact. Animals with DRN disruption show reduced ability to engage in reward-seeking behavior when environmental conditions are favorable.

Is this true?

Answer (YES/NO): NO